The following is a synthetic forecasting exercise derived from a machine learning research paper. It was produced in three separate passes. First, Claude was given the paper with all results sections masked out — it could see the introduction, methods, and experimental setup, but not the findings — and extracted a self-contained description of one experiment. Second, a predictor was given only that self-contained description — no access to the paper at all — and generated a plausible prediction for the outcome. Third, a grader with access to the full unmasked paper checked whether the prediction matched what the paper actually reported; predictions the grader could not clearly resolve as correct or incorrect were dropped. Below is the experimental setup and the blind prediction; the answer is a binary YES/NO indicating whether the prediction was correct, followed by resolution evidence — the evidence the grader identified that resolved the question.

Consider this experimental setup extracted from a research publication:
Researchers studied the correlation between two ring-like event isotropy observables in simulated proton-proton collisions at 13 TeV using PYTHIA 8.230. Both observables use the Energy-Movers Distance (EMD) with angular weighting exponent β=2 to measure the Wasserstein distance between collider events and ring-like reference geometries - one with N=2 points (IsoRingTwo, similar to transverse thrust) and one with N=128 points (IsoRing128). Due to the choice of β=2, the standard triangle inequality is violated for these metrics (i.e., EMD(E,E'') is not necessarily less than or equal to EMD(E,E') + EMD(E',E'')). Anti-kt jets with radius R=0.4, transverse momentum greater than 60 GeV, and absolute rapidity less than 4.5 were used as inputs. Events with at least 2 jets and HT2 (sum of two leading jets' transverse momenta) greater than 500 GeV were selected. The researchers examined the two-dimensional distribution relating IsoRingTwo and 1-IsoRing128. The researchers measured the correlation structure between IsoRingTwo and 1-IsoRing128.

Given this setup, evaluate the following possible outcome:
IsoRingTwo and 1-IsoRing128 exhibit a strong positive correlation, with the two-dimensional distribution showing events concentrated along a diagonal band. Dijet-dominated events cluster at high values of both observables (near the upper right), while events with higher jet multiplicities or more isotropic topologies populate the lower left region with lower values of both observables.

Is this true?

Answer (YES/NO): NO